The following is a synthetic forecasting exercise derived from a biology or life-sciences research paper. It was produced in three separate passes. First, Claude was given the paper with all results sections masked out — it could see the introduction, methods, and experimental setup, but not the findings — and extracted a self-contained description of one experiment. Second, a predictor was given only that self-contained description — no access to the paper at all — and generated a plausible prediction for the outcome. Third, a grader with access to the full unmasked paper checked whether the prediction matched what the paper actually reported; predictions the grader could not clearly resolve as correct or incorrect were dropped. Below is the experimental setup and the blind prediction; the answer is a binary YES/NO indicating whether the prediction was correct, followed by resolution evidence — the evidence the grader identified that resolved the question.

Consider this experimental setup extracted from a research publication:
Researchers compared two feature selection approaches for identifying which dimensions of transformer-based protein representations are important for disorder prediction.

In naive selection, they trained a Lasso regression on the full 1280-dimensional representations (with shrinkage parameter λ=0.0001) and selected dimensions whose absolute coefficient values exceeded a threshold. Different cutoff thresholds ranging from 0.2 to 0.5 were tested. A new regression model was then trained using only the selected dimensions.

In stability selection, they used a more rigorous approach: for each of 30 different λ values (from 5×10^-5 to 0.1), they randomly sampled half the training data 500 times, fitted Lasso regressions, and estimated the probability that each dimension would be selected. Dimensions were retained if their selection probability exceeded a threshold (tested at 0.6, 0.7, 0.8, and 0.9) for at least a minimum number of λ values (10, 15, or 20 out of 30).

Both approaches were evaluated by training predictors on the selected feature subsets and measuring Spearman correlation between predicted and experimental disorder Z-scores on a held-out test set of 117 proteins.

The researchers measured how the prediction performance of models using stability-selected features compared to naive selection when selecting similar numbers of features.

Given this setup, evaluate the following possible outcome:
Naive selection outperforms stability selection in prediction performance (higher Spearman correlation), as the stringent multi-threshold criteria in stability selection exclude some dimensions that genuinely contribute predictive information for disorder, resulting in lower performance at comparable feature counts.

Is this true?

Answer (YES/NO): NO